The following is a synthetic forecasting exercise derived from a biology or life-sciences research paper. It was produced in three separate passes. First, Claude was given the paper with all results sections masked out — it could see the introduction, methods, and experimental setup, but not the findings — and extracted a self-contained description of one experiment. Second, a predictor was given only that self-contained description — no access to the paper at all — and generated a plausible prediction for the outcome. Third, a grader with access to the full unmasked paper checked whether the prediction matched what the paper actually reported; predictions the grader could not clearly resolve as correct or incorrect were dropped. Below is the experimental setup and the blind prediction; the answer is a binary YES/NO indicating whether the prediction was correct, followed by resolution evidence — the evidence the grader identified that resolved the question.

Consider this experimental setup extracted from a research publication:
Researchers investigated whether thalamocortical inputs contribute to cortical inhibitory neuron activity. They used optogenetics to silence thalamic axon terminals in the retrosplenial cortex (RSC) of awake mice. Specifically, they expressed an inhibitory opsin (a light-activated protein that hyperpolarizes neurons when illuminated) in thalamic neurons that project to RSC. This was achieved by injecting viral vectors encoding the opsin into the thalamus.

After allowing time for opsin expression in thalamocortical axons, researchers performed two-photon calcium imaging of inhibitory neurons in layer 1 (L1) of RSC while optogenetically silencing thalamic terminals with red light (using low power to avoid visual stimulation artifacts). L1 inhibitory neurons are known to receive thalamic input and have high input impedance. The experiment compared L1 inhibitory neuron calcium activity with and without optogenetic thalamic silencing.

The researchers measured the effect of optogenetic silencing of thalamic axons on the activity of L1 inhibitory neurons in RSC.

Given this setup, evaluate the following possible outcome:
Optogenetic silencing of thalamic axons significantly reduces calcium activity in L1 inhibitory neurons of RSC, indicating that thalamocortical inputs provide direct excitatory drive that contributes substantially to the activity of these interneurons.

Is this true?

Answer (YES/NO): YES